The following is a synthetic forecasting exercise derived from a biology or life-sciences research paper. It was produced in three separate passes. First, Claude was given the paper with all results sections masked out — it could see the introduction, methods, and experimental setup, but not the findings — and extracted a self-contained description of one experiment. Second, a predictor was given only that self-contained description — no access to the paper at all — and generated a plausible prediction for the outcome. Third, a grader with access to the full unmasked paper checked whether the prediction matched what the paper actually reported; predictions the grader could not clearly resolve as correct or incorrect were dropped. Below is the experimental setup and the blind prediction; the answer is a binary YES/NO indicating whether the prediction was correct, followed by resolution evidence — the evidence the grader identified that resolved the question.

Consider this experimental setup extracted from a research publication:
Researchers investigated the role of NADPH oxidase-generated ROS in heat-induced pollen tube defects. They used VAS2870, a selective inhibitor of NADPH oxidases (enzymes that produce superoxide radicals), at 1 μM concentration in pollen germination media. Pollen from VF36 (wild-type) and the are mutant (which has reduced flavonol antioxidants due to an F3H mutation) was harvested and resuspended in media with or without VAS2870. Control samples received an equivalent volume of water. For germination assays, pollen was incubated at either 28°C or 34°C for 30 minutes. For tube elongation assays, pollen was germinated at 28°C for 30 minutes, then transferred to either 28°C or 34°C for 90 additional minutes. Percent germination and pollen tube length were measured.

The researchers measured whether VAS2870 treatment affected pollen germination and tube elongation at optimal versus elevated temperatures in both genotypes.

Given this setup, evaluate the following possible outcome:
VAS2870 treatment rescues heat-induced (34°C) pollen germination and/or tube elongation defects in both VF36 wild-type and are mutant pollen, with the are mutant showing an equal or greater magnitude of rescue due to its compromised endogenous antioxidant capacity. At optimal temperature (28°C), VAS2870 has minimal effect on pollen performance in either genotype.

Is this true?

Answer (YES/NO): NO